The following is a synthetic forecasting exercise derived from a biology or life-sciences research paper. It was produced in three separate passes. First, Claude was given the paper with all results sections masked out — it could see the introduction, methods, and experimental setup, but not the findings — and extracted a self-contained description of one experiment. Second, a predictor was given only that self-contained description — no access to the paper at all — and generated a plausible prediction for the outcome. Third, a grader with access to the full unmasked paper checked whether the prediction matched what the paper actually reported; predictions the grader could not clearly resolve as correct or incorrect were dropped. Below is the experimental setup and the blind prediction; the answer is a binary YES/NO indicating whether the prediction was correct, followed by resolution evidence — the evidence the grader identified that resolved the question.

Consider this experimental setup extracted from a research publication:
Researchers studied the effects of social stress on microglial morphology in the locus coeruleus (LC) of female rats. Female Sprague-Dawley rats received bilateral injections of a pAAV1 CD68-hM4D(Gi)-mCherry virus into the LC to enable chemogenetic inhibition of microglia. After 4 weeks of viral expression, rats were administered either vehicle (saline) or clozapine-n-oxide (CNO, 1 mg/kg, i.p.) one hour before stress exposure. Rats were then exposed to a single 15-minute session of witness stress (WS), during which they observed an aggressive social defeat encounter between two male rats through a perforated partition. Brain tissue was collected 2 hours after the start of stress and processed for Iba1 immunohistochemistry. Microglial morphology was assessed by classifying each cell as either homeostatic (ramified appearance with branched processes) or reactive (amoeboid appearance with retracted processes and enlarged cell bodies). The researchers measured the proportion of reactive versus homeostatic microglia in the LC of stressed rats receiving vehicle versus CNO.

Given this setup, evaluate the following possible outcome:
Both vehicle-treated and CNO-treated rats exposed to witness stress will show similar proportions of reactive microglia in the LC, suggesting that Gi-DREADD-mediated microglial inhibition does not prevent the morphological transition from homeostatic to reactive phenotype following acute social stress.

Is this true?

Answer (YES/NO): NO